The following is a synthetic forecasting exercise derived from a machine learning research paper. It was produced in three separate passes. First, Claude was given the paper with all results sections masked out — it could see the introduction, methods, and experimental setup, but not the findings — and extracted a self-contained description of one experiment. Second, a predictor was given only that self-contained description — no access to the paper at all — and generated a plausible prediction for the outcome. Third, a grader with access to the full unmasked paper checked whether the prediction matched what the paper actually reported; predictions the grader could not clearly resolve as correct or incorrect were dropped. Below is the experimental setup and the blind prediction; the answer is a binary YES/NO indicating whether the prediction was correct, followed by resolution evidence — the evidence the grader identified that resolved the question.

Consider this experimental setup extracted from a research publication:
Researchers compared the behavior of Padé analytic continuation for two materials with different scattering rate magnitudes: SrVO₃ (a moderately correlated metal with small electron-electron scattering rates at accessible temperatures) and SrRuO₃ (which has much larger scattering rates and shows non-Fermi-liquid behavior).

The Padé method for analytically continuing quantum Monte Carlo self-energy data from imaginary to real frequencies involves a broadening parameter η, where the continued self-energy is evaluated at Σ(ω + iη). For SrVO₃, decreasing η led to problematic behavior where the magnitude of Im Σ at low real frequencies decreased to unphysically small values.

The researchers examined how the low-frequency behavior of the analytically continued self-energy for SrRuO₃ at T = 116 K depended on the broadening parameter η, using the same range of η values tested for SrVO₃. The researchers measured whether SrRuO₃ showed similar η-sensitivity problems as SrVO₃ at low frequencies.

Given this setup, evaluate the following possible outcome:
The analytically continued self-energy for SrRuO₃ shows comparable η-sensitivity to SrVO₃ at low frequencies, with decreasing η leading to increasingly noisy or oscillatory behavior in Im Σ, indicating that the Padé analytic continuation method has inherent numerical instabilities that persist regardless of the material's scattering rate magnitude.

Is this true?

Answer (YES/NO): NO